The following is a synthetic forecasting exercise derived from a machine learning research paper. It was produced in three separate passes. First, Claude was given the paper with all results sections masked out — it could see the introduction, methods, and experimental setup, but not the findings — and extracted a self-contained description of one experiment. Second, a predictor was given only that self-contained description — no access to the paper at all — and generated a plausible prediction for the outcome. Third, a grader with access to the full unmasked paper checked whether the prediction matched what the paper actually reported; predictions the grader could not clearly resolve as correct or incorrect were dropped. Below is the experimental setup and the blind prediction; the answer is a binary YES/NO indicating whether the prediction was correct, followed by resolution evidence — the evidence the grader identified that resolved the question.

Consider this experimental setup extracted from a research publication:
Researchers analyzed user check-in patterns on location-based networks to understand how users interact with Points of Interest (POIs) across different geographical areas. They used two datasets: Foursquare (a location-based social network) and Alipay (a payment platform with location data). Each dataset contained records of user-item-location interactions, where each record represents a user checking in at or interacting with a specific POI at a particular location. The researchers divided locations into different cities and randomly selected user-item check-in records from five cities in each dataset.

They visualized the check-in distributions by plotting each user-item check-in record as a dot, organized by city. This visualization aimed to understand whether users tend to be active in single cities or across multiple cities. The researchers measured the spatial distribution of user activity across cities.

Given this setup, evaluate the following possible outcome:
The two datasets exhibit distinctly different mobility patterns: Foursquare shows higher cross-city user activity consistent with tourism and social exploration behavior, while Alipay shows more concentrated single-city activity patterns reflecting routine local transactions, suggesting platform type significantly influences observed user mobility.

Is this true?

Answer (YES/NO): NO